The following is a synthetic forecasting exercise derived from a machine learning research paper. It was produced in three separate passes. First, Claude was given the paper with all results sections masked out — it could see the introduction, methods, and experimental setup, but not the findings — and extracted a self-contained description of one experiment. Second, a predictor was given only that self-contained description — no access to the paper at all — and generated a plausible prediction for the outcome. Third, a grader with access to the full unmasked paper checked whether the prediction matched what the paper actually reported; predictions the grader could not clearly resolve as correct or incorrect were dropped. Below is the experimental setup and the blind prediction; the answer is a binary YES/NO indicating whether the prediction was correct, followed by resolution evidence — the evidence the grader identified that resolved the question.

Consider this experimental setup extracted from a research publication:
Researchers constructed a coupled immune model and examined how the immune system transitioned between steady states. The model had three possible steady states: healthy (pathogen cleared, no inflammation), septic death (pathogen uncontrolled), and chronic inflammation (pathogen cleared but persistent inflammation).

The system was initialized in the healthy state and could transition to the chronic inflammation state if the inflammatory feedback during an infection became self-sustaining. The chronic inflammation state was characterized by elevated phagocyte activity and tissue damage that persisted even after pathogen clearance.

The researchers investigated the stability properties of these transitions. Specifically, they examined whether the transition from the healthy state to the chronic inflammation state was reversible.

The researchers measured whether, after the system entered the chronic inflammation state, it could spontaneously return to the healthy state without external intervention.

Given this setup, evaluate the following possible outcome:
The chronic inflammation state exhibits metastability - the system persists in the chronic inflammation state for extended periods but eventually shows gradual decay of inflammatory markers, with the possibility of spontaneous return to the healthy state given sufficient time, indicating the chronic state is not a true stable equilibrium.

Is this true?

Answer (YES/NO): NO